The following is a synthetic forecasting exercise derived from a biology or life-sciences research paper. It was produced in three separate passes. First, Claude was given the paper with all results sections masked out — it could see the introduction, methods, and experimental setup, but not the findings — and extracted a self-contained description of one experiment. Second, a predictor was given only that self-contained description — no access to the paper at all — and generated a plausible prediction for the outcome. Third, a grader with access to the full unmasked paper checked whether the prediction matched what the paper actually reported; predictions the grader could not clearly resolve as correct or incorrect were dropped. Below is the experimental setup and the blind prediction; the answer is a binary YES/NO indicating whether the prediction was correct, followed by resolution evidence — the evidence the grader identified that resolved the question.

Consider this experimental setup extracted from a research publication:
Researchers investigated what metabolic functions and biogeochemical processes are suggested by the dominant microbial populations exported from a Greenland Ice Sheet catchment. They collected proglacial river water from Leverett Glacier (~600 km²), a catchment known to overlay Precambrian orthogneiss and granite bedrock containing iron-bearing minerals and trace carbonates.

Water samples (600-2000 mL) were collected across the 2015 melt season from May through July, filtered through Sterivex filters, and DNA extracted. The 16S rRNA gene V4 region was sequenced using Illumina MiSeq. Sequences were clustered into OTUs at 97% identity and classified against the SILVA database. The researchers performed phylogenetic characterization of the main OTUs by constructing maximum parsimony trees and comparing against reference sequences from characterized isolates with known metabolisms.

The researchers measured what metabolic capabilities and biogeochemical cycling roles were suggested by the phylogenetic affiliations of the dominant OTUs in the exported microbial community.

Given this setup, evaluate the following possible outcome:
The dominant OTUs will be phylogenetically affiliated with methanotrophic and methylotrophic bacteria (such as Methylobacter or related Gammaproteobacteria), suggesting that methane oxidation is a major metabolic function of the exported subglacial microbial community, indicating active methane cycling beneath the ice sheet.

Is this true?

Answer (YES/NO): YES